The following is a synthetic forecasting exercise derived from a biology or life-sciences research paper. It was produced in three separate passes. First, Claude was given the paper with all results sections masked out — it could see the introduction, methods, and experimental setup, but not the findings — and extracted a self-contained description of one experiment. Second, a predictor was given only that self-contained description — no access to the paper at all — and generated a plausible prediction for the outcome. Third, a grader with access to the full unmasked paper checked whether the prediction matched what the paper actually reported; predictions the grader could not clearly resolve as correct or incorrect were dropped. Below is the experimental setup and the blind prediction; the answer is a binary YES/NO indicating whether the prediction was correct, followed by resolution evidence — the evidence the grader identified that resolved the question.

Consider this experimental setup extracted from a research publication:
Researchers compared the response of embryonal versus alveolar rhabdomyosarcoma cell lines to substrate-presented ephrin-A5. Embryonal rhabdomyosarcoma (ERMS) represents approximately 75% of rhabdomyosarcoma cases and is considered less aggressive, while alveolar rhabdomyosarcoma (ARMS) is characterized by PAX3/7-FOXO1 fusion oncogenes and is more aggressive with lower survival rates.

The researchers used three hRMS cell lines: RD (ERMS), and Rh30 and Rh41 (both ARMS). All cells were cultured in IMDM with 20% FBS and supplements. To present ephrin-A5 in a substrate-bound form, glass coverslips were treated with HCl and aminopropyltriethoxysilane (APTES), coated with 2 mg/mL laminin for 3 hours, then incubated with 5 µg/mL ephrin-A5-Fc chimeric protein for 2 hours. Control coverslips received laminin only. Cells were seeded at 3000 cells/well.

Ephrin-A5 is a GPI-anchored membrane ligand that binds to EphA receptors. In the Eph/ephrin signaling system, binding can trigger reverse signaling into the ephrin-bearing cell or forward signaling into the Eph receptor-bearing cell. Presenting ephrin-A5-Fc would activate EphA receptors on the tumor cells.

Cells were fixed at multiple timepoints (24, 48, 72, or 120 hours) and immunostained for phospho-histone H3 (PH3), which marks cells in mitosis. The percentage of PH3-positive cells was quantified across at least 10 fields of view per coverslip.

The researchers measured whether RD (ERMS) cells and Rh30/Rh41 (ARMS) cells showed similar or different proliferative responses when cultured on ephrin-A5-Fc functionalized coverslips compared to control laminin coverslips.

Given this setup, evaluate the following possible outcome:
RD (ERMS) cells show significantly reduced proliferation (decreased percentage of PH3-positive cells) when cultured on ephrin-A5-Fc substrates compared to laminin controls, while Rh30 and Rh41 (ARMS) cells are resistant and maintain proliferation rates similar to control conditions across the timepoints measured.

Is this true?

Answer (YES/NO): NO